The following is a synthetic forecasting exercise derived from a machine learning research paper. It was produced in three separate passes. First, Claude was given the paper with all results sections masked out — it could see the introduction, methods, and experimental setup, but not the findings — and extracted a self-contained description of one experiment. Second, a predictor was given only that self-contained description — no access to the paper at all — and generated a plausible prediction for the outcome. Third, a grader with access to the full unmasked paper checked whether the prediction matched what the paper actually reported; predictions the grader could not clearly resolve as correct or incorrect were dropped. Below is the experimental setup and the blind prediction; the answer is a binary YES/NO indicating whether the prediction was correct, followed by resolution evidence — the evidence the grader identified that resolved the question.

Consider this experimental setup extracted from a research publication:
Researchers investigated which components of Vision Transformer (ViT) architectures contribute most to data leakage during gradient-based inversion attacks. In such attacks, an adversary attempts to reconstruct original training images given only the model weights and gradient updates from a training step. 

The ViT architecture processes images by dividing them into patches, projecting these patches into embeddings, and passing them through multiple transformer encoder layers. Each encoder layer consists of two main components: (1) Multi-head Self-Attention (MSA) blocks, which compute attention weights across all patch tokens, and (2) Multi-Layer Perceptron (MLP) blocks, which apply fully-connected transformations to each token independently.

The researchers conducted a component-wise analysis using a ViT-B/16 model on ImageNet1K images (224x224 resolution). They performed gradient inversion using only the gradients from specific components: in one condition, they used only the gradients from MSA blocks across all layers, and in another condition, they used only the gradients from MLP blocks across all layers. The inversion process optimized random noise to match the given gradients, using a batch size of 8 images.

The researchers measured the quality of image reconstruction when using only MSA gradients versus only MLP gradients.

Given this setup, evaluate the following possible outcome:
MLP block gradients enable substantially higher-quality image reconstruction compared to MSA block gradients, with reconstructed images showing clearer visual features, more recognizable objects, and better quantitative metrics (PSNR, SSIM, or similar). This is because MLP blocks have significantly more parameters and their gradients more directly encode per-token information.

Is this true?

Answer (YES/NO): NO